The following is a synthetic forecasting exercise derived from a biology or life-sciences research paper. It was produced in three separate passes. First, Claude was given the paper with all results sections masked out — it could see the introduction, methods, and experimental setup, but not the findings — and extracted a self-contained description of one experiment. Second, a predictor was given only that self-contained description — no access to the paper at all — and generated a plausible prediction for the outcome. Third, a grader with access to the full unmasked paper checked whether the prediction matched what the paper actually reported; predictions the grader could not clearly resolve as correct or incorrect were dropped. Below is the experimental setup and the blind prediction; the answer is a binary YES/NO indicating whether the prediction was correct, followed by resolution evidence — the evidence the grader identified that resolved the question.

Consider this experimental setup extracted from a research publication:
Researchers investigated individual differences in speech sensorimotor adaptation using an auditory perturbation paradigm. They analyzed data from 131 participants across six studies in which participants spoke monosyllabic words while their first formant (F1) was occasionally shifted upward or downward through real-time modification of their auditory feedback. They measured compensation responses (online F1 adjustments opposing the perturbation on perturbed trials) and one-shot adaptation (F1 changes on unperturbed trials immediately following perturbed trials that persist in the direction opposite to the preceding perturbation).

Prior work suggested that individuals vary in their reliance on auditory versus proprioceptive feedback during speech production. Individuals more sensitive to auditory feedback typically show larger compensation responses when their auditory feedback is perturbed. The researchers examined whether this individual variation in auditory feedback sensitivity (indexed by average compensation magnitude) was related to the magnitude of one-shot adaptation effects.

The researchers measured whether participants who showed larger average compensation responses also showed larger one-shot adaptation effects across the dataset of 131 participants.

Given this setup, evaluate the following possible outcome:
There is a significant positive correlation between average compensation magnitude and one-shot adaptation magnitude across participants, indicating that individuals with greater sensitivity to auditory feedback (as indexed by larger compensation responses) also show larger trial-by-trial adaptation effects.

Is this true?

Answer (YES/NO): YES